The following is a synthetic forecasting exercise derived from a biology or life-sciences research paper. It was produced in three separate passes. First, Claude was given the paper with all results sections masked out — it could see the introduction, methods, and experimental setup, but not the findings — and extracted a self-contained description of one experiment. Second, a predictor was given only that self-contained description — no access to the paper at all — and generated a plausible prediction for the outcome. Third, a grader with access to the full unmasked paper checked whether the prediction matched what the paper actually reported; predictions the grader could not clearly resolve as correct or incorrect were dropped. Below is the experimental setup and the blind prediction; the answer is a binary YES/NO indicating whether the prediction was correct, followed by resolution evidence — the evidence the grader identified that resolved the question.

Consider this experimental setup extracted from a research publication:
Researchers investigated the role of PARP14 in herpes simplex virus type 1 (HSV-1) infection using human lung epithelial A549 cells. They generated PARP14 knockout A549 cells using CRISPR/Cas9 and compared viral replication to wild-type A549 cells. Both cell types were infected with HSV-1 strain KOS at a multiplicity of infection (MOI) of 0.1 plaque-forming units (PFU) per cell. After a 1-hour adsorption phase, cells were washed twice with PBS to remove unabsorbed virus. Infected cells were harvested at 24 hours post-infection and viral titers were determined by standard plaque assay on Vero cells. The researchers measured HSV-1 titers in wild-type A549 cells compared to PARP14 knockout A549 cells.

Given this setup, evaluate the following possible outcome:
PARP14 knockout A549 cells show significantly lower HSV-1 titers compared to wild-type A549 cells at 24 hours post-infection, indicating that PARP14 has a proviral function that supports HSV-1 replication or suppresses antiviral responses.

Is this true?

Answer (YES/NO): NO